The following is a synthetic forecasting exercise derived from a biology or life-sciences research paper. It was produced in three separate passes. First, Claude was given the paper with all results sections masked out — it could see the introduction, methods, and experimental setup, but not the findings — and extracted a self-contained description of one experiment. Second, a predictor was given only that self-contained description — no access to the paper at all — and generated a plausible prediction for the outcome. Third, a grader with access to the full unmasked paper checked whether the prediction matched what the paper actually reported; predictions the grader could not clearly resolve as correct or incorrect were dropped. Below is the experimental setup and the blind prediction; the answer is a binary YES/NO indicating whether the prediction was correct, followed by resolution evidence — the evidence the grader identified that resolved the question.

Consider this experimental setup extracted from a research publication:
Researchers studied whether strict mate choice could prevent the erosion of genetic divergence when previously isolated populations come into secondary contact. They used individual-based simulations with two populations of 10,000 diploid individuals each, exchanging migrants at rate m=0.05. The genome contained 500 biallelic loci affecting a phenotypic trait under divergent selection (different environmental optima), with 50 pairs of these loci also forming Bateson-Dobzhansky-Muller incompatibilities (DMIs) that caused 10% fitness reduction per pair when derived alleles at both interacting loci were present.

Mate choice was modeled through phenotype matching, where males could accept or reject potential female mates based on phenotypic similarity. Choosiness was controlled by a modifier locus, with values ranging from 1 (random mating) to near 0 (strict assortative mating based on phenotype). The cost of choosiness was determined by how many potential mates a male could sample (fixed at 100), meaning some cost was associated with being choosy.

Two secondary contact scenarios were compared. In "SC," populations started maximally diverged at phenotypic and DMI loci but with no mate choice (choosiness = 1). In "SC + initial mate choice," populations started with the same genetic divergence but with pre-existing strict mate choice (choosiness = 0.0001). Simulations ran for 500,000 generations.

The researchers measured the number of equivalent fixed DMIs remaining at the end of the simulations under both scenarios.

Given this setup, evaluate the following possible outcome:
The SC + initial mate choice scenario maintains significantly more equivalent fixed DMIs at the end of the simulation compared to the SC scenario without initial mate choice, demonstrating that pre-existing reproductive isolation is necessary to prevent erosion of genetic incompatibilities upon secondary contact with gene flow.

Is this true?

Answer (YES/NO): YES